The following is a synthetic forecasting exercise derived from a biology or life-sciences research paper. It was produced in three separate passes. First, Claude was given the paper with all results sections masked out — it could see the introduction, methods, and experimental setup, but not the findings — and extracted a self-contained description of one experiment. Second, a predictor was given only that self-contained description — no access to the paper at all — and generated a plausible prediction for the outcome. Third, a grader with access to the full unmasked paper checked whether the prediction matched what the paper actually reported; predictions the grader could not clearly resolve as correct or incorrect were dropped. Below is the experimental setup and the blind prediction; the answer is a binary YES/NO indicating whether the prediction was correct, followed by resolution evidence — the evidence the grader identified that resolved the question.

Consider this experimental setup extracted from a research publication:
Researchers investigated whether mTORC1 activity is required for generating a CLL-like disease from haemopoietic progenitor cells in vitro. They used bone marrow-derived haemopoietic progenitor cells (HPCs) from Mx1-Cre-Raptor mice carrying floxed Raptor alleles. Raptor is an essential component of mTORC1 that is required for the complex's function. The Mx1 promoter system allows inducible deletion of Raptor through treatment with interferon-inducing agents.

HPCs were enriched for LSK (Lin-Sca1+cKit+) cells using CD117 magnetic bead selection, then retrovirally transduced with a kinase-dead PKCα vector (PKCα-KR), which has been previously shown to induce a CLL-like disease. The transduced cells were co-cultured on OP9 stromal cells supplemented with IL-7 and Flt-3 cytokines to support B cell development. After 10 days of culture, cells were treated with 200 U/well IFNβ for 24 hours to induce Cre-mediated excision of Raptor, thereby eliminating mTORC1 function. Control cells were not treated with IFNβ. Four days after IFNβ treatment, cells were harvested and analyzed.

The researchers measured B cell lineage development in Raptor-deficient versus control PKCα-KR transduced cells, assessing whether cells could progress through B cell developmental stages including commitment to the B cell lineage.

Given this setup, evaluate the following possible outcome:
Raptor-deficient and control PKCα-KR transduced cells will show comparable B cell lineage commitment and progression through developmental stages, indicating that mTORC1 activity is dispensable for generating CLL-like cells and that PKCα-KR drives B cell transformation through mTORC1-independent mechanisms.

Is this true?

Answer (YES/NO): NO